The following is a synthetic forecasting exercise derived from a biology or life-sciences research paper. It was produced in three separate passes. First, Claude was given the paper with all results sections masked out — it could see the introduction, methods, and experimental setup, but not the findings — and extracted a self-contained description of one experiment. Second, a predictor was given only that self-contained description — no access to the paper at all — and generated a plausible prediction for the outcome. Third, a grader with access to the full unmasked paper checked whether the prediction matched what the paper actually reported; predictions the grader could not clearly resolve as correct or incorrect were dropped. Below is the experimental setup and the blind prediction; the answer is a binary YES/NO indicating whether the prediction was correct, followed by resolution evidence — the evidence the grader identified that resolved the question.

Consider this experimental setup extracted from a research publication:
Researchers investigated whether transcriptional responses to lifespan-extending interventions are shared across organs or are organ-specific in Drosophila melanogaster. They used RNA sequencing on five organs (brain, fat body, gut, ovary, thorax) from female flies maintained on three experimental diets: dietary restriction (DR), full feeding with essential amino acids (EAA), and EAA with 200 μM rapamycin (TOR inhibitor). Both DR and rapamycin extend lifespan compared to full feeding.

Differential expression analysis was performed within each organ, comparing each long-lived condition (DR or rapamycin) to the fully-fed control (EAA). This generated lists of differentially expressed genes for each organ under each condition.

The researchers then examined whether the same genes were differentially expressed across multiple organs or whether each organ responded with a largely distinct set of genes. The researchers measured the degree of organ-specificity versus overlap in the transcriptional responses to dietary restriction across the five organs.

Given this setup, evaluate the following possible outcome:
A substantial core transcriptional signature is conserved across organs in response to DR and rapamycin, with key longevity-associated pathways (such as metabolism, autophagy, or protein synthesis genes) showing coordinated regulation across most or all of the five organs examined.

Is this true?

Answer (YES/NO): NO